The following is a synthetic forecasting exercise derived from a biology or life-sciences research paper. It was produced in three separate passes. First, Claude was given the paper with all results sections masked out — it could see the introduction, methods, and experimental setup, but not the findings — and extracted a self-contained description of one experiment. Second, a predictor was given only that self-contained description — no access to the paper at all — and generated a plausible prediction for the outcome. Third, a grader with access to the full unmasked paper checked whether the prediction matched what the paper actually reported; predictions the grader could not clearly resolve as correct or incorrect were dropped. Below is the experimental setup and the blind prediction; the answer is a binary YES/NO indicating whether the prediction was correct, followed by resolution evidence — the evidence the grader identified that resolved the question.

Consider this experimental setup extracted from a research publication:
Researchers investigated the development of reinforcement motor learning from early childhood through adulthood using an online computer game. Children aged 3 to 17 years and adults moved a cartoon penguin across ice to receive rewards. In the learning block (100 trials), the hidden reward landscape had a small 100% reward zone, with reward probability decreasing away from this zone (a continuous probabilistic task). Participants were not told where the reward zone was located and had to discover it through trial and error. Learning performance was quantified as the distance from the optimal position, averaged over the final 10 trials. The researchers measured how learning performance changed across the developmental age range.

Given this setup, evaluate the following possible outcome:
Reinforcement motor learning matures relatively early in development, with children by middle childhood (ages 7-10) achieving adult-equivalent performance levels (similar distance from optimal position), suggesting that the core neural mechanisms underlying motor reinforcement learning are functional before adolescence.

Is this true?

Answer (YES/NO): NO